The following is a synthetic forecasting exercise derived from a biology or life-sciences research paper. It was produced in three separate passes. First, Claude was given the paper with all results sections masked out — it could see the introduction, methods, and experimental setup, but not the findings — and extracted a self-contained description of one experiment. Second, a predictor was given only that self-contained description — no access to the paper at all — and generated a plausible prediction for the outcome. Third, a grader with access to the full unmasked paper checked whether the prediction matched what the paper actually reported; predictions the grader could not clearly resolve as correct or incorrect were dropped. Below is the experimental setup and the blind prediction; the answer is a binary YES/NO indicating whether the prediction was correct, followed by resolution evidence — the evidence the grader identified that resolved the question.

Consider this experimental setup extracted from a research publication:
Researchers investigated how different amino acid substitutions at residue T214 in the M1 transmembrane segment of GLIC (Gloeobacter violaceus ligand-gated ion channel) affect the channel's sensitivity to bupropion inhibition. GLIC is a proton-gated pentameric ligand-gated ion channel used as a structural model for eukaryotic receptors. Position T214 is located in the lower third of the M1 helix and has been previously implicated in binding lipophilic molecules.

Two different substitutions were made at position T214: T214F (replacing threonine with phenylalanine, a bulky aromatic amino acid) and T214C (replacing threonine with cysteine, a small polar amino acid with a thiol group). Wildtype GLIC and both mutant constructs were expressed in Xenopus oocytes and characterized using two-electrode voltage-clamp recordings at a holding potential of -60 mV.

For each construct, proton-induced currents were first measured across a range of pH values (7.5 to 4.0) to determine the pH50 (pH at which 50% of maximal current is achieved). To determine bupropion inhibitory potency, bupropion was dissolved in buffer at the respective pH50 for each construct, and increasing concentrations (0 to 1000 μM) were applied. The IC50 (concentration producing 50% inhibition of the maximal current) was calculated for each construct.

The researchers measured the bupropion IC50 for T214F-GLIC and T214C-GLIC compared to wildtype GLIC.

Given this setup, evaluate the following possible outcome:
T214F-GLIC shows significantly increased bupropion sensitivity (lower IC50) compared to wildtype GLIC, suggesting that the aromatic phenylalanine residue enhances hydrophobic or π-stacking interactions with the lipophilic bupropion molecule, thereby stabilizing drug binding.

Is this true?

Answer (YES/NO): NO